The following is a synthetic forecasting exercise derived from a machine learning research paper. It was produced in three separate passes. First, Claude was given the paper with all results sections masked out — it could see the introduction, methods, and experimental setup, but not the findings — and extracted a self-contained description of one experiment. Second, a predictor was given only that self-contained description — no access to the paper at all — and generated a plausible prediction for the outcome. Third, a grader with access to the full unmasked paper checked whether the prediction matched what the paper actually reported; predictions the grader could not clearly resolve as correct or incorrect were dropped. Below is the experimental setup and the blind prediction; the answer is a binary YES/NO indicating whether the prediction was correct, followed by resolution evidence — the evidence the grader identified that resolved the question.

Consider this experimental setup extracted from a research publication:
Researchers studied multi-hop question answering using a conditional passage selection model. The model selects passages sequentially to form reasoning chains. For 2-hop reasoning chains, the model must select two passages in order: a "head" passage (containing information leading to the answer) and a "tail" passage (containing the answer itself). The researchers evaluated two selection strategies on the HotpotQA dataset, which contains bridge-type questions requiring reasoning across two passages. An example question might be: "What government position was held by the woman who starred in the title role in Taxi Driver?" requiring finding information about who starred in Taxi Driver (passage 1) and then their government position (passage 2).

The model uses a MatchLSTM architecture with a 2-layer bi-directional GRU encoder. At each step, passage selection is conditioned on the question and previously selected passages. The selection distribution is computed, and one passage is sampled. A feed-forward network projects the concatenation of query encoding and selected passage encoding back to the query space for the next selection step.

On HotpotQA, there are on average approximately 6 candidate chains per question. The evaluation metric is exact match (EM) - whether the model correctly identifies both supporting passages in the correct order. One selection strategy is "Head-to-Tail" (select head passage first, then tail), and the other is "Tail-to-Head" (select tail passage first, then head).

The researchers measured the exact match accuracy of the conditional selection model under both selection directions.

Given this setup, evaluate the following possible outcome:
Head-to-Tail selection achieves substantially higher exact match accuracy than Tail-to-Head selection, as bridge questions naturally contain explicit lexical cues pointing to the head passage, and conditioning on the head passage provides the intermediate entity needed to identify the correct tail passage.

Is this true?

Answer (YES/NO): NO